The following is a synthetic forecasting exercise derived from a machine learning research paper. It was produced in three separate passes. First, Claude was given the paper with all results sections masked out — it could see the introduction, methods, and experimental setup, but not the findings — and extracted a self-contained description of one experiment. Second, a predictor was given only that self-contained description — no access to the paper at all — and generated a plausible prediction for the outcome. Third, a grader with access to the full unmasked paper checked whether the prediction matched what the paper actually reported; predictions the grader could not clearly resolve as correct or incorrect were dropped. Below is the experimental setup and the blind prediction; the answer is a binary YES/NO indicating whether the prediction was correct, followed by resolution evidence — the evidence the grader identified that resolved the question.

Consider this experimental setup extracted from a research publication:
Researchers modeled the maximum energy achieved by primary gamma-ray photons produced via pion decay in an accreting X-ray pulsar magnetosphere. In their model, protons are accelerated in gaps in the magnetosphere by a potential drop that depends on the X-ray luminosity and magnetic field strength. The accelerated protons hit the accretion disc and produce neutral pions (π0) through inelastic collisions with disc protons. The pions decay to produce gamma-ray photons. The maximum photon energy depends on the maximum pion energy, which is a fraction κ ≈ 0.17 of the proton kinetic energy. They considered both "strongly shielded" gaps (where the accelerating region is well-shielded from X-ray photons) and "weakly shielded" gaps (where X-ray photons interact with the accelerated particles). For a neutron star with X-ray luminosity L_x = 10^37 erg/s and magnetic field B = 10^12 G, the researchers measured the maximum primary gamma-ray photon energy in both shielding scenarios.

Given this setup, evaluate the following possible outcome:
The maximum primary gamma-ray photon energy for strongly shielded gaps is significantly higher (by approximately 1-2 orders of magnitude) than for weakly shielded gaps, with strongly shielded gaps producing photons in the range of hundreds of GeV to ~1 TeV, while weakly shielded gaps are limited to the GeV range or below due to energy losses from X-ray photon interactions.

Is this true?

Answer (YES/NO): NO